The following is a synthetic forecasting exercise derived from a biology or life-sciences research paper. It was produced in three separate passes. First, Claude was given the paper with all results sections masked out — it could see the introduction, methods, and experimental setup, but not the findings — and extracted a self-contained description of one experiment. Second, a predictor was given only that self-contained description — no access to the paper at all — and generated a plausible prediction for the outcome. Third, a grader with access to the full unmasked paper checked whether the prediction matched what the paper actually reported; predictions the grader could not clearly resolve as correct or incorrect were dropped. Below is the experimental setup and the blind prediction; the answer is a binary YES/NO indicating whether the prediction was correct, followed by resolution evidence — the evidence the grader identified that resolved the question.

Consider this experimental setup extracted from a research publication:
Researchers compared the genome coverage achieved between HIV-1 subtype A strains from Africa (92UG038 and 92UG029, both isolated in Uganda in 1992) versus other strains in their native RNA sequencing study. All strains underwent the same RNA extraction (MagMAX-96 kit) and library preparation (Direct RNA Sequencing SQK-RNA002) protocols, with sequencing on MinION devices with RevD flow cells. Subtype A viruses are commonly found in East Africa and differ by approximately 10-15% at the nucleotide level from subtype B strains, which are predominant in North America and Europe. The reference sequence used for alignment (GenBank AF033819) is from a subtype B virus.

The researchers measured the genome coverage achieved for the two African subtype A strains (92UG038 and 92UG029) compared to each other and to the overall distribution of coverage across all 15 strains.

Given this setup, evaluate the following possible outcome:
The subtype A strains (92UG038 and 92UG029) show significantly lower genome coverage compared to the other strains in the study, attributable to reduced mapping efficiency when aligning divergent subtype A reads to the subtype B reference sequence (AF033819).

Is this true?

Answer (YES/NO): NO